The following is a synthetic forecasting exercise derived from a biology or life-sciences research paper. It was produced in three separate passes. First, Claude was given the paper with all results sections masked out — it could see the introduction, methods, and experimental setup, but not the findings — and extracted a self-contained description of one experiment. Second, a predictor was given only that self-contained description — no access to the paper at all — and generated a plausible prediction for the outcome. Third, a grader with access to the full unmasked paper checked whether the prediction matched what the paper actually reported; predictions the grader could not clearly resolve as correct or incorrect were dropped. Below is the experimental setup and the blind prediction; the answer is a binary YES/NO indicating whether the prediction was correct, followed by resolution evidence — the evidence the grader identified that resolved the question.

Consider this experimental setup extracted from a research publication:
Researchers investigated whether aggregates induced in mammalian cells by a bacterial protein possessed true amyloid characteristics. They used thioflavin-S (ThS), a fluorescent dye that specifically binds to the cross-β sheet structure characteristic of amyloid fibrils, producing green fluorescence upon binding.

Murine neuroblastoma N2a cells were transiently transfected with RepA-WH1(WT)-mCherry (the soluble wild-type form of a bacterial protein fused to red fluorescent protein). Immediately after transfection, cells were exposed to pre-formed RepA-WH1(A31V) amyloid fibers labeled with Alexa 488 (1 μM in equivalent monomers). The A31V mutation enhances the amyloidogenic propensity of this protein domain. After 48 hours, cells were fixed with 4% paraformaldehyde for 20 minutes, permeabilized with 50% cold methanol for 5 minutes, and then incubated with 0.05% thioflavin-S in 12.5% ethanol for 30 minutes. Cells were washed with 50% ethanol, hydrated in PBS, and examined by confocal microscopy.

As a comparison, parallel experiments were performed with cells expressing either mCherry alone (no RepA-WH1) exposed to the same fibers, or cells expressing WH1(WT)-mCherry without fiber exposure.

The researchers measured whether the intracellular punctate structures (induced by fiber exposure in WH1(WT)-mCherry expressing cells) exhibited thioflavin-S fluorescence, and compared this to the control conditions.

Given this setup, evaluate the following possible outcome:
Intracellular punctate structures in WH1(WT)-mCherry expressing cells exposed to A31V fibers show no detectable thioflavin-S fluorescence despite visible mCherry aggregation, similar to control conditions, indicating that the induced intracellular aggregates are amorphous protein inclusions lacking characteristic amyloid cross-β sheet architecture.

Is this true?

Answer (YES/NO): NO